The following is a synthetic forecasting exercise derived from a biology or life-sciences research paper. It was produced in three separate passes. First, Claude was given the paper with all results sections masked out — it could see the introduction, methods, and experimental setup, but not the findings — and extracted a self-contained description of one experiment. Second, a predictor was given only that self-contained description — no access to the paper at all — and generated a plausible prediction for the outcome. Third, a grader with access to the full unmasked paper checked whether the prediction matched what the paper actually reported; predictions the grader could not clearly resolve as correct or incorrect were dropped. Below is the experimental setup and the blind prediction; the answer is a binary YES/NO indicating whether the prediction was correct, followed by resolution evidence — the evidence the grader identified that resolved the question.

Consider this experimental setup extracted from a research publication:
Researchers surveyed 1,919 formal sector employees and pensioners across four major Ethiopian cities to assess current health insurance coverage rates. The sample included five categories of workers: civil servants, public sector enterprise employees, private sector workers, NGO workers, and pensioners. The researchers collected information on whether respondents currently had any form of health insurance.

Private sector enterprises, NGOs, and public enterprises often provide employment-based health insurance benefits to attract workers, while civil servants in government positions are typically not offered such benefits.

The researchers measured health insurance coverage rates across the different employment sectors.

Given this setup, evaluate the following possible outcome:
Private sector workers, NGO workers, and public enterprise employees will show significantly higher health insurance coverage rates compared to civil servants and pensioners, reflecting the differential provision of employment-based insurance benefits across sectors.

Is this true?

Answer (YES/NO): YES